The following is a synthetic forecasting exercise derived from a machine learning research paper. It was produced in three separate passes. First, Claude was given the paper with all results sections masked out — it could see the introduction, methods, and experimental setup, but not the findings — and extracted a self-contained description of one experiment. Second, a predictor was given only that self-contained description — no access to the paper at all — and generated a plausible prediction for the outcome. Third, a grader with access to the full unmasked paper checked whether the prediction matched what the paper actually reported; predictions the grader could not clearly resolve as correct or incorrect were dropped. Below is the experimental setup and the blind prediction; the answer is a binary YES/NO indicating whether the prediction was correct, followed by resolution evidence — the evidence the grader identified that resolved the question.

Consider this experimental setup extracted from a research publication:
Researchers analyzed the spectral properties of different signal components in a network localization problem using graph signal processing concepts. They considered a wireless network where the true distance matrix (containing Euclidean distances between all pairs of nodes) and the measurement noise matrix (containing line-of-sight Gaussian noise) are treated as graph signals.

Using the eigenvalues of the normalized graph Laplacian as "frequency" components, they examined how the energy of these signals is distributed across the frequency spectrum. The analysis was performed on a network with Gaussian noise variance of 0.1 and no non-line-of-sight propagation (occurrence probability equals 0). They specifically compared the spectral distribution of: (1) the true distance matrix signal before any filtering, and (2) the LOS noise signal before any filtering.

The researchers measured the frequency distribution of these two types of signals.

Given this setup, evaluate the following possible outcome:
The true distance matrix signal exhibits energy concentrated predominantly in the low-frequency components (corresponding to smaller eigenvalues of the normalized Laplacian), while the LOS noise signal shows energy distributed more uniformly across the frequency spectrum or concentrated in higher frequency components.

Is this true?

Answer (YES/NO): YES